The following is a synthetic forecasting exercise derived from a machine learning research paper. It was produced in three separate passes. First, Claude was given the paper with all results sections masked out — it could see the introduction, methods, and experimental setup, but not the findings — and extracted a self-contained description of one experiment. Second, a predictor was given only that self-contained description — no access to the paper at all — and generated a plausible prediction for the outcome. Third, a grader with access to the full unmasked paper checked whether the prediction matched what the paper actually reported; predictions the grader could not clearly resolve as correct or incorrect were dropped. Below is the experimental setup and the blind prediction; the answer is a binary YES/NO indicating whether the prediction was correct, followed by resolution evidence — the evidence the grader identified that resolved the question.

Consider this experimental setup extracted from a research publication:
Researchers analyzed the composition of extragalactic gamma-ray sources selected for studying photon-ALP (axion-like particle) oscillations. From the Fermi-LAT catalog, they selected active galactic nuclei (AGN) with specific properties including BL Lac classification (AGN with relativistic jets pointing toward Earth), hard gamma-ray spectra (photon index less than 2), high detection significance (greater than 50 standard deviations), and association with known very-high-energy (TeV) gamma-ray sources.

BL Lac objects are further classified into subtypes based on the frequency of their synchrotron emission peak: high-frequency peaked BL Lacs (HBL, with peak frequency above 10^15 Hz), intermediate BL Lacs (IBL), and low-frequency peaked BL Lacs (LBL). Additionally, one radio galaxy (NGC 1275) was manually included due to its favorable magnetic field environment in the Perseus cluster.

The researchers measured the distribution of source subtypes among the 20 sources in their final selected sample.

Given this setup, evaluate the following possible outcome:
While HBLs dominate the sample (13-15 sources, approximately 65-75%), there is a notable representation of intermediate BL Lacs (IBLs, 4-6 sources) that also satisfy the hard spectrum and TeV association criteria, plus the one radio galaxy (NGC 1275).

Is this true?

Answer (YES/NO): NO